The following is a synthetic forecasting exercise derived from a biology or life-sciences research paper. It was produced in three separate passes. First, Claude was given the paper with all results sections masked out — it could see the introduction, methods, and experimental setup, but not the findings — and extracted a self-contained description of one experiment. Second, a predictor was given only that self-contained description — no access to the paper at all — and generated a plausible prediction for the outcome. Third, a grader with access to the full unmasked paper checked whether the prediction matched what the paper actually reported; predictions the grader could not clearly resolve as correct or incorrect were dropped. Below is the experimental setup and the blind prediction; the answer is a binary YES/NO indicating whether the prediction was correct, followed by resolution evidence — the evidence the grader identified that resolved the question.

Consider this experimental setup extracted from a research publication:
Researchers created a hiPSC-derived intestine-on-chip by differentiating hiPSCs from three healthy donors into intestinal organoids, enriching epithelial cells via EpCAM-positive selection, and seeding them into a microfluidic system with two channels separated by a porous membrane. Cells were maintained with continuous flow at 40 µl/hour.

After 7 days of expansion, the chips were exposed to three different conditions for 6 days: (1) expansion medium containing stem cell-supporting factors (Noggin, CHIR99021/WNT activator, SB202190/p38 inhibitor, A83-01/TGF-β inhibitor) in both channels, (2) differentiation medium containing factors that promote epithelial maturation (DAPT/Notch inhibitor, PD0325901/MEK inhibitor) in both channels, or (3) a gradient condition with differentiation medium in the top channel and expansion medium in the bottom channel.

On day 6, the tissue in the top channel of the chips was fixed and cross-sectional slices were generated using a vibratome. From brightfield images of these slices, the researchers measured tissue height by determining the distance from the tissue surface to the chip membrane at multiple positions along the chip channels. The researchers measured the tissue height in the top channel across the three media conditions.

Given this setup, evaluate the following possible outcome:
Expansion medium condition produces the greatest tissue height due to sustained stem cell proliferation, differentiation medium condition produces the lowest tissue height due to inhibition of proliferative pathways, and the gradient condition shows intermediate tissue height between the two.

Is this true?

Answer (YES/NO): YES